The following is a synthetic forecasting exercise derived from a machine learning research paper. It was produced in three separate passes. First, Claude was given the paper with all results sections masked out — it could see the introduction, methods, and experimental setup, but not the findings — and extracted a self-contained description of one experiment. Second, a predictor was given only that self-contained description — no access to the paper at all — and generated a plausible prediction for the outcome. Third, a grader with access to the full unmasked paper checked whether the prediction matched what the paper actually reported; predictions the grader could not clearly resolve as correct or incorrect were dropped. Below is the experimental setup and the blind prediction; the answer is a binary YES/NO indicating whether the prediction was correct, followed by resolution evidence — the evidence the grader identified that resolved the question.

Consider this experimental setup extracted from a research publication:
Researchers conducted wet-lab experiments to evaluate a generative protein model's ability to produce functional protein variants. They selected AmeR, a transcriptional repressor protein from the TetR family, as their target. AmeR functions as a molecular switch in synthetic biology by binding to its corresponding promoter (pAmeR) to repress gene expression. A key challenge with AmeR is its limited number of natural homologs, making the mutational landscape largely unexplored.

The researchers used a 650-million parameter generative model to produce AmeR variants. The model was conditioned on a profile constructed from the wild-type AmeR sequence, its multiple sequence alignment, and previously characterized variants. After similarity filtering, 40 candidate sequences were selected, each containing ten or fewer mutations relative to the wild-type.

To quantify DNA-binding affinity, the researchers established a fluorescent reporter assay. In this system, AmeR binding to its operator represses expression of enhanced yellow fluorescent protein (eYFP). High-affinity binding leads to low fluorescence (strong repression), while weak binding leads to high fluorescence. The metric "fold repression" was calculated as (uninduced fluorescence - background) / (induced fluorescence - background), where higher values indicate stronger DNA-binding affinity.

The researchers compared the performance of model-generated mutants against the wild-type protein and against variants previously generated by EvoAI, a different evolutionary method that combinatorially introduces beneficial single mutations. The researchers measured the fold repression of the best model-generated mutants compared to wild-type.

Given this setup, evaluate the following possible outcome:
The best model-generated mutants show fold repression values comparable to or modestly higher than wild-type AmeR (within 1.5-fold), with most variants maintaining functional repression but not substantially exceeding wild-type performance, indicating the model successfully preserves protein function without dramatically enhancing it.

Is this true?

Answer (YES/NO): NO